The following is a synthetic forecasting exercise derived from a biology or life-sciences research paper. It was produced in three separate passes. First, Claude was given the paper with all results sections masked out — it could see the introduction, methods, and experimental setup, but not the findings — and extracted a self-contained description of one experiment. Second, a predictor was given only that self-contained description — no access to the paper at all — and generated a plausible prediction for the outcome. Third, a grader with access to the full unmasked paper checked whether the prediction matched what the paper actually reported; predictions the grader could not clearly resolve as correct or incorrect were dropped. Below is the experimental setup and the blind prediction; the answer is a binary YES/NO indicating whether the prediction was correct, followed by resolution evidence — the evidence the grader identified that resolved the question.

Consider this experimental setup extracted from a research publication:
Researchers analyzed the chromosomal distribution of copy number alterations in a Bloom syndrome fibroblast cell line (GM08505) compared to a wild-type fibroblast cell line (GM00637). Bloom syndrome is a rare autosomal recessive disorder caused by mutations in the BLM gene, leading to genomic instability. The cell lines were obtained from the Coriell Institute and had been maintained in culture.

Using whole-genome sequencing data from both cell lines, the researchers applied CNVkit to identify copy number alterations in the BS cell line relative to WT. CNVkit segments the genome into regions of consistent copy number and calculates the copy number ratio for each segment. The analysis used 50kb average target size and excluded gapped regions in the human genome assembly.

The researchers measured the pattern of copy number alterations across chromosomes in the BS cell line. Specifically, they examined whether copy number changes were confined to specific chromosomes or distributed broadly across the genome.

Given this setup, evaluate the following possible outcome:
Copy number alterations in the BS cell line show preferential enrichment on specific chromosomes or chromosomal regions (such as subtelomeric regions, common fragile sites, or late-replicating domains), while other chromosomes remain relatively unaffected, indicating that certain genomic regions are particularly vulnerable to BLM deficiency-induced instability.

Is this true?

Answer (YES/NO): NO